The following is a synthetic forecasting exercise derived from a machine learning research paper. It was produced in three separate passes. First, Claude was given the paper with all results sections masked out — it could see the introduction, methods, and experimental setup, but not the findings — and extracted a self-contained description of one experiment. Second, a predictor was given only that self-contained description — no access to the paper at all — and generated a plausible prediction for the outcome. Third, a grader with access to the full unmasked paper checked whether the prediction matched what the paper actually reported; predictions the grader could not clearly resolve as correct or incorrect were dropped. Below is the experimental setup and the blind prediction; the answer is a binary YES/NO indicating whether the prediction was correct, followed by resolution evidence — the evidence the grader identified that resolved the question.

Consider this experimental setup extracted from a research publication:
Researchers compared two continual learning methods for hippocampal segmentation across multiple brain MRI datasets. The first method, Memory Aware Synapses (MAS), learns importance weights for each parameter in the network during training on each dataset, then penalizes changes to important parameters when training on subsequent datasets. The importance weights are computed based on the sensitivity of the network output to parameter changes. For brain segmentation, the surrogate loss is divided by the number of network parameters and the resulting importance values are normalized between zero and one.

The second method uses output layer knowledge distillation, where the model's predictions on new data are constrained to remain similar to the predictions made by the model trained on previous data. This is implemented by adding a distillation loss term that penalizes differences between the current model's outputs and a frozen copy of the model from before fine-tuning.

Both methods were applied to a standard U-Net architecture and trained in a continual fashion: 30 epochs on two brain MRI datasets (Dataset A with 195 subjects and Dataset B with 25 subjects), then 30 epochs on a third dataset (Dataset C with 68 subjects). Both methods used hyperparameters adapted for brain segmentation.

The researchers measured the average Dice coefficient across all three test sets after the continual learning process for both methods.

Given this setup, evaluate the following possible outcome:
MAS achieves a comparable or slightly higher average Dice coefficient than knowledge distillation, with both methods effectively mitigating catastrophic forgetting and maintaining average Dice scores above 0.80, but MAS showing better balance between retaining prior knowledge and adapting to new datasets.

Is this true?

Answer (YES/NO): NO